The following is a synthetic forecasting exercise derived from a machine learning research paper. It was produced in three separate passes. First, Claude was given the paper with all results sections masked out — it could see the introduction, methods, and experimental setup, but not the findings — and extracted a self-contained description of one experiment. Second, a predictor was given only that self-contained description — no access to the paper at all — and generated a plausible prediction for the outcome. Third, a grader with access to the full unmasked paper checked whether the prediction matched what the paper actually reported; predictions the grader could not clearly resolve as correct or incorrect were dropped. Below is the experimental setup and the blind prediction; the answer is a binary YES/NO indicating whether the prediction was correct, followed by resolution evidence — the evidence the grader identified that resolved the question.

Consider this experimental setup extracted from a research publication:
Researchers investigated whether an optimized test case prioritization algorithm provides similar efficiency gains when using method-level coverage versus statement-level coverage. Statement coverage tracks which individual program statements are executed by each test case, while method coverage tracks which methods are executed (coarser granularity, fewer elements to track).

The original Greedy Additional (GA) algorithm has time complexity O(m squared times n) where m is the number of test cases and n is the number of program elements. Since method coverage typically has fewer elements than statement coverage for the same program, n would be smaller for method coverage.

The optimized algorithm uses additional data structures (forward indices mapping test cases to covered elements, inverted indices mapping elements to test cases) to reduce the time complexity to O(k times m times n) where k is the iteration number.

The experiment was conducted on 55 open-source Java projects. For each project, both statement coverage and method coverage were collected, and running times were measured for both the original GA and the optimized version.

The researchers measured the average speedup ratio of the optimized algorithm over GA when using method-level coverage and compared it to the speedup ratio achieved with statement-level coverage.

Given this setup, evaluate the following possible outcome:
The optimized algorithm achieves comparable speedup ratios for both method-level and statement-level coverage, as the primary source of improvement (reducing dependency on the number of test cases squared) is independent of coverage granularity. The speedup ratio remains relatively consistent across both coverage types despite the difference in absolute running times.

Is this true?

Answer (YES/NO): YES